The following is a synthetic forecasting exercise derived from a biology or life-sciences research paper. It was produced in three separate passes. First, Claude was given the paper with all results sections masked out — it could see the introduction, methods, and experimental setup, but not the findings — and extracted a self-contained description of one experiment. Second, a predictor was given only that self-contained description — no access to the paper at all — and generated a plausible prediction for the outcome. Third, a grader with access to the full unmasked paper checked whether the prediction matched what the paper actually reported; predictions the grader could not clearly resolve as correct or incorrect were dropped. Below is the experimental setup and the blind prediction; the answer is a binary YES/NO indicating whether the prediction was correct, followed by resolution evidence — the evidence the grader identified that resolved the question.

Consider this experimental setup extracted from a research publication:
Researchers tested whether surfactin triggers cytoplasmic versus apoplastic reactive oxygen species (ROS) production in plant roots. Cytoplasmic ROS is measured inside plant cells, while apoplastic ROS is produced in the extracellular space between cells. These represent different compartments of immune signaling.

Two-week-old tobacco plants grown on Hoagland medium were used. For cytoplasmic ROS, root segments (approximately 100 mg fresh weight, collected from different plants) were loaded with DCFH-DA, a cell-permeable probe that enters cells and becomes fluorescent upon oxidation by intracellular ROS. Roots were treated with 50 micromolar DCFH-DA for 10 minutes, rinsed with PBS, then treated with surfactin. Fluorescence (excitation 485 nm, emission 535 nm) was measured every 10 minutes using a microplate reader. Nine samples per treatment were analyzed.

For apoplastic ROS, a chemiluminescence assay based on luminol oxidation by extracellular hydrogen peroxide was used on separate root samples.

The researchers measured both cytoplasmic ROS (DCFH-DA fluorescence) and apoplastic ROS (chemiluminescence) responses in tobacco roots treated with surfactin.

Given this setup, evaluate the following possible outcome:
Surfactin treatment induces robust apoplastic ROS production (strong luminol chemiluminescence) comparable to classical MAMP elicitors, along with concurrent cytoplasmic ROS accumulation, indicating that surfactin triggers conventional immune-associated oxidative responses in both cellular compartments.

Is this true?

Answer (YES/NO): NO